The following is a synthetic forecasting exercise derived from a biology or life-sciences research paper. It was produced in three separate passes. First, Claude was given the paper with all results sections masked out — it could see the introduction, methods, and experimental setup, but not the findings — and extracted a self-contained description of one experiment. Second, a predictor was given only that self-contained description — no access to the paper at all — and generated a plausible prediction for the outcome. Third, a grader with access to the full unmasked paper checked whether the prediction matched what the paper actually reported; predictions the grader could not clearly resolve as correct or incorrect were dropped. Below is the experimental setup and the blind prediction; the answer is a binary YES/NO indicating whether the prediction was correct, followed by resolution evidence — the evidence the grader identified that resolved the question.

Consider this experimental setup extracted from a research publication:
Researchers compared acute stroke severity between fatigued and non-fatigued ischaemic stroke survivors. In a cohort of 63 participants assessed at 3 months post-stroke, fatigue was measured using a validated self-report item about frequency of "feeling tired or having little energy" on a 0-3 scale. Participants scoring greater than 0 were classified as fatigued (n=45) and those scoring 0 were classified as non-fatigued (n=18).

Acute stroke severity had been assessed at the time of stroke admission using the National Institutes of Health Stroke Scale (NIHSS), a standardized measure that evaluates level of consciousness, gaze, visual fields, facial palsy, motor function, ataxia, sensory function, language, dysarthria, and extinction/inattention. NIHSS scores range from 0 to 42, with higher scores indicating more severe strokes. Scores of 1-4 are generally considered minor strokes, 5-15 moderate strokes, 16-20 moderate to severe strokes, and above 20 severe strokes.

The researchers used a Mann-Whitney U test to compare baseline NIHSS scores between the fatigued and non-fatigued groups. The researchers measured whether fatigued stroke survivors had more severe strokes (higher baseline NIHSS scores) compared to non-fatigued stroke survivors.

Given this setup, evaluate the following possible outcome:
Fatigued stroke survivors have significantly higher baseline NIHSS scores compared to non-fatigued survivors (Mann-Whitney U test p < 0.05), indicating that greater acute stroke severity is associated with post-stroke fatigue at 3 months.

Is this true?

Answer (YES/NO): NO